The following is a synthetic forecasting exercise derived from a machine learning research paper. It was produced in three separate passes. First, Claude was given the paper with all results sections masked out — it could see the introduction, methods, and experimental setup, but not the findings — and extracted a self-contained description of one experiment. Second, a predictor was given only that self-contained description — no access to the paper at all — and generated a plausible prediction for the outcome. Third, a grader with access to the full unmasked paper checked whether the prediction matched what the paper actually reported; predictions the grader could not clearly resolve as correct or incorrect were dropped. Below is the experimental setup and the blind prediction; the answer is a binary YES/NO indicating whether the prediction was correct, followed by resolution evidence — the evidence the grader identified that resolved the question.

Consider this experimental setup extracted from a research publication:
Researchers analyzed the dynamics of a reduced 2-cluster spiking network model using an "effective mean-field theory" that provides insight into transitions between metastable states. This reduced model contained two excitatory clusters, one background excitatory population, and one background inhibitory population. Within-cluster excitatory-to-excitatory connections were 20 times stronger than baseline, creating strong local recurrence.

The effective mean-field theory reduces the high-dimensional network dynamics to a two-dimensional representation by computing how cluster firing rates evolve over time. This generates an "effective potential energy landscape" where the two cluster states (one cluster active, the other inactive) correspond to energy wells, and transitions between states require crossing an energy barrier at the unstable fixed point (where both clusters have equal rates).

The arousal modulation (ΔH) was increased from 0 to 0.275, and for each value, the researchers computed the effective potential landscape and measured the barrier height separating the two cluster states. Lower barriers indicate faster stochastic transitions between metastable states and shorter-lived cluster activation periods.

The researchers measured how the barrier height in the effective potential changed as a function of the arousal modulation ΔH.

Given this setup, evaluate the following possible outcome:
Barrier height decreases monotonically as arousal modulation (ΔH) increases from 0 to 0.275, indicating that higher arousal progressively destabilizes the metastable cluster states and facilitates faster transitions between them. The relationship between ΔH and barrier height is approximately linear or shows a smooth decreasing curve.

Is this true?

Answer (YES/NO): NO